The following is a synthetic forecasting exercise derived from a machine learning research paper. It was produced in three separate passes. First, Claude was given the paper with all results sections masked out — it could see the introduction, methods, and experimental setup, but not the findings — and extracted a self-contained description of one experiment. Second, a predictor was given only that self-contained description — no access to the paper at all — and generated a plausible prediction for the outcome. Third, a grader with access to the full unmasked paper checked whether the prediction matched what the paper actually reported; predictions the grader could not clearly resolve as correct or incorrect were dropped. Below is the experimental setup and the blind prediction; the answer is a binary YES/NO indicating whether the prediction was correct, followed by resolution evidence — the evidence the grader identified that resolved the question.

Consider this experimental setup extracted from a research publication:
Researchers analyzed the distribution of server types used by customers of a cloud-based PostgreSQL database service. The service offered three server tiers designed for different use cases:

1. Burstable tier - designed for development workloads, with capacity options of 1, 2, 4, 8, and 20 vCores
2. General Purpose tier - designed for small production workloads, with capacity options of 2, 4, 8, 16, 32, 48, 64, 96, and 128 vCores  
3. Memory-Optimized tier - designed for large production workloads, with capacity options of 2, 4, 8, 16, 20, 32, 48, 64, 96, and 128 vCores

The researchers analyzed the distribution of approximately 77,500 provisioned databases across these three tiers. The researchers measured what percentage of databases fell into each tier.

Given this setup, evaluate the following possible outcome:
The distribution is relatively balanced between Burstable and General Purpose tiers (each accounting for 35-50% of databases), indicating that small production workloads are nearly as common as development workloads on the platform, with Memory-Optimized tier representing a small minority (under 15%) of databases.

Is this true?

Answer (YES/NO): NO